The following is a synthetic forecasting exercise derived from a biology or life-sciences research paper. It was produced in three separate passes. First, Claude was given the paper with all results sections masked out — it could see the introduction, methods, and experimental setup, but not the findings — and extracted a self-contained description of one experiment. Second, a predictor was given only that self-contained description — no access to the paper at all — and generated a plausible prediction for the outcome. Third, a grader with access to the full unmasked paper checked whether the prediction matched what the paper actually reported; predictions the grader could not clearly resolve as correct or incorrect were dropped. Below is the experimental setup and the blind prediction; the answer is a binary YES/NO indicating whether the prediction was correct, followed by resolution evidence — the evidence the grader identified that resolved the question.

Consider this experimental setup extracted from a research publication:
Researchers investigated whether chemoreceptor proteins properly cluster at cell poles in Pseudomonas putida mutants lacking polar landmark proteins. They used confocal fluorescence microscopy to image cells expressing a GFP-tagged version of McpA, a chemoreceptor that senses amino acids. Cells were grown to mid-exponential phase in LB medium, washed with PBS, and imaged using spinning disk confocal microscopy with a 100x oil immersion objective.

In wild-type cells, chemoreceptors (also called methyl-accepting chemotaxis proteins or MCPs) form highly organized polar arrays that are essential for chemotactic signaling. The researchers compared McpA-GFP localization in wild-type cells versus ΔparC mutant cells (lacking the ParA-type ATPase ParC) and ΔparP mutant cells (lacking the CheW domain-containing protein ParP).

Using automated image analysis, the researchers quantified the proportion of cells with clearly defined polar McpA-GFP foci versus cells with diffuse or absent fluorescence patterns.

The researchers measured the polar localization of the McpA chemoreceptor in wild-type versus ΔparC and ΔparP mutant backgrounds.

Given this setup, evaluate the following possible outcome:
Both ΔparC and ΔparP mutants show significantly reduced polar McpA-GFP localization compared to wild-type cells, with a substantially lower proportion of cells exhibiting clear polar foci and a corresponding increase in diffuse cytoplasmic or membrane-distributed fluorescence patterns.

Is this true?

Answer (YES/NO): YES